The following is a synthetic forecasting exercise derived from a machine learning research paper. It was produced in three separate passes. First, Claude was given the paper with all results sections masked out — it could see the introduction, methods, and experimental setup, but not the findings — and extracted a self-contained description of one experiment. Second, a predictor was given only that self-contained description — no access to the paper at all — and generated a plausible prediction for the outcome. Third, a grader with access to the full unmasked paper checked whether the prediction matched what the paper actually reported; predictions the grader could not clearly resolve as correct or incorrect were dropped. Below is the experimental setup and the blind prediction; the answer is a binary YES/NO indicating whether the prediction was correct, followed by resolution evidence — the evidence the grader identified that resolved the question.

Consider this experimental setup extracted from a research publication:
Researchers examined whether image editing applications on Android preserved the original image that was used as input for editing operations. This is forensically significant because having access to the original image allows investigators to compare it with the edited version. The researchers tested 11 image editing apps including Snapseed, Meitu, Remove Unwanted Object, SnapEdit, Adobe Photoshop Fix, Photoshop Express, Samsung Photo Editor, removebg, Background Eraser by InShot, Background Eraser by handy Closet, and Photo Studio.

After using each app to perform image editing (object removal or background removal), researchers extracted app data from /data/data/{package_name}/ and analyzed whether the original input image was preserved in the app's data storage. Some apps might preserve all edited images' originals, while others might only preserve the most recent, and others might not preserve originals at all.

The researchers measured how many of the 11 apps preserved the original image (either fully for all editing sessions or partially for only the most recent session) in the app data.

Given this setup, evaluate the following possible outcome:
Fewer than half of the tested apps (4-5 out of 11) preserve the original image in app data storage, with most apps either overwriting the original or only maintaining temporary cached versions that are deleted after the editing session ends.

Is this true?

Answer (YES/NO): NO